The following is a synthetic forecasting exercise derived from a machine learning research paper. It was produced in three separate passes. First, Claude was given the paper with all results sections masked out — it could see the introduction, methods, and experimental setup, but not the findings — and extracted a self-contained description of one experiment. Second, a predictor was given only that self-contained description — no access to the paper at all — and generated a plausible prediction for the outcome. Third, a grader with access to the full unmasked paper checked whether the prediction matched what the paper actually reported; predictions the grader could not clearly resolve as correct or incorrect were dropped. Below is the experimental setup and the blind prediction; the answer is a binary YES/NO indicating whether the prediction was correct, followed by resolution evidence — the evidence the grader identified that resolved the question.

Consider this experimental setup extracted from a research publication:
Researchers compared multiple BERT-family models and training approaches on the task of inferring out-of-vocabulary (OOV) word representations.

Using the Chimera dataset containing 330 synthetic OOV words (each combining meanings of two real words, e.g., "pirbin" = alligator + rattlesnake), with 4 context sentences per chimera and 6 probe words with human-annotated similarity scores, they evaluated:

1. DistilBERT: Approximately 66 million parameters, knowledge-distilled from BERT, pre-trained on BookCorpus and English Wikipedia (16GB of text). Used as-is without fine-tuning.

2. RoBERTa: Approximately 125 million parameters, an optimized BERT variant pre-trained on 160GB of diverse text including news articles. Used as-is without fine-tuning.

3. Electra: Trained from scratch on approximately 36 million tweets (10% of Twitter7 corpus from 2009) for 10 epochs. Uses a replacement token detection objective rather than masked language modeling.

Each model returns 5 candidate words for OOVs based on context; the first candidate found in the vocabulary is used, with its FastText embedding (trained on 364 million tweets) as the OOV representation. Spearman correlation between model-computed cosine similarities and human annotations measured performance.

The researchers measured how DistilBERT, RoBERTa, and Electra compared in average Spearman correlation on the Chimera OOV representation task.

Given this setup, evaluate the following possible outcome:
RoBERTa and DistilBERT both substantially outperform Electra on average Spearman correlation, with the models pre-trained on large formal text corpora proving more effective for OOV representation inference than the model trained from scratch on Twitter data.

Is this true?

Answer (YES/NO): NO